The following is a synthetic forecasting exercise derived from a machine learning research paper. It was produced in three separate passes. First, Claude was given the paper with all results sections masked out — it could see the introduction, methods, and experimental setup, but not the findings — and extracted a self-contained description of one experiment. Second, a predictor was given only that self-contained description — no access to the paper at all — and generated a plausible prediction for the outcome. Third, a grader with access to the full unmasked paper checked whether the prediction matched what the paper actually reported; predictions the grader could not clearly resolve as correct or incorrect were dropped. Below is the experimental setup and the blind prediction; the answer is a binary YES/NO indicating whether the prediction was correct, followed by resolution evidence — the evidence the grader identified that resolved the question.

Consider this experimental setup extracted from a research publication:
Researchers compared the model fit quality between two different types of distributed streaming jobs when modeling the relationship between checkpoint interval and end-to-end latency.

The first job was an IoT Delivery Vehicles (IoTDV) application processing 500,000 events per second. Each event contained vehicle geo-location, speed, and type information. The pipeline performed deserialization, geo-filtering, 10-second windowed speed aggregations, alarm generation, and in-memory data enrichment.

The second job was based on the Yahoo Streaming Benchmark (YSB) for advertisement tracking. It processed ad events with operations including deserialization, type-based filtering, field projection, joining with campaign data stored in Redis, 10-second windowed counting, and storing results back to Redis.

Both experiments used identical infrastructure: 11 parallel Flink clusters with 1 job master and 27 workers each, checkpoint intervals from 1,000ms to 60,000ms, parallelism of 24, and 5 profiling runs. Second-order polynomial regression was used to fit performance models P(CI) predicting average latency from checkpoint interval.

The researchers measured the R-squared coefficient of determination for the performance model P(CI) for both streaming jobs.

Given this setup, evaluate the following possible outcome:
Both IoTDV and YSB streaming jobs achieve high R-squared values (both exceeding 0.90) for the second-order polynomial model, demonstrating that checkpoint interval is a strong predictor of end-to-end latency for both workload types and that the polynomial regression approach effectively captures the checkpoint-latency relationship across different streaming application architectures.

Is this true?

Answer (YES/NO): NO